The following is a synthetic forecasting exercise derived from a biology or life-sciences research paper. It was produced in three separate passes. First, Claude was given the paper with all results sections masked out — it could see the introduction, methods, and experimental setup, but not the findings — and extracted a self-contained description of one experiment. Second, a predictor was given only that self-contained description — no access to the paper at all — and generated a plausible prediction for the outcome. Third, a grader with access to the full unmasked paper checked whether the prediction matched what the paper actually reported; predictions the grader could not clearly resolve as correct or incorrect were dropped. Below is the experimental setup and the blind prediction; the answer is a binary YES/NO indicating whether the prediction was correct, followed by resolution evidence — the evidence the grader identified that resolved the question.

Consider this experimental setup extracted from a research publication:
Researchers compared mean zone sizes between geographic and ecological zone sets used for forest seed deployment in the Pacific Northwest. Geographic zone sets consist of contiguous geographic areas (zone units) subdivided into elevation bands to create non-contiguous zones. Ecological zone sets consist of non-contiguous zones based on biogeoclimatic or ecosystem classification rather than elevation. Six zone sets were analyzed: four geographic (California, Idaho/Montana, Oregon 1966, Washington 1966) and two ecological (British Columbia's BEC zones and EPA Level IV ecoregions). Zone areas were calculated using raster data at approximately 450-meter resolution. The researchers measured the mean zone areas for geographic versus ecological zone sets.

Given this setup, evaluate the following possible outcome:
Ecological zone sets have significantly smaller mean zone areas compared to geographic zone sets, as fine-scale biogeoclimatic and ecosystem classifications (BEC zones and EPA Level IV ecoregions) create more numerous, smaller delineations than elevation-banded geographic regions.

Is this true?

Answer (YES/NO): NO